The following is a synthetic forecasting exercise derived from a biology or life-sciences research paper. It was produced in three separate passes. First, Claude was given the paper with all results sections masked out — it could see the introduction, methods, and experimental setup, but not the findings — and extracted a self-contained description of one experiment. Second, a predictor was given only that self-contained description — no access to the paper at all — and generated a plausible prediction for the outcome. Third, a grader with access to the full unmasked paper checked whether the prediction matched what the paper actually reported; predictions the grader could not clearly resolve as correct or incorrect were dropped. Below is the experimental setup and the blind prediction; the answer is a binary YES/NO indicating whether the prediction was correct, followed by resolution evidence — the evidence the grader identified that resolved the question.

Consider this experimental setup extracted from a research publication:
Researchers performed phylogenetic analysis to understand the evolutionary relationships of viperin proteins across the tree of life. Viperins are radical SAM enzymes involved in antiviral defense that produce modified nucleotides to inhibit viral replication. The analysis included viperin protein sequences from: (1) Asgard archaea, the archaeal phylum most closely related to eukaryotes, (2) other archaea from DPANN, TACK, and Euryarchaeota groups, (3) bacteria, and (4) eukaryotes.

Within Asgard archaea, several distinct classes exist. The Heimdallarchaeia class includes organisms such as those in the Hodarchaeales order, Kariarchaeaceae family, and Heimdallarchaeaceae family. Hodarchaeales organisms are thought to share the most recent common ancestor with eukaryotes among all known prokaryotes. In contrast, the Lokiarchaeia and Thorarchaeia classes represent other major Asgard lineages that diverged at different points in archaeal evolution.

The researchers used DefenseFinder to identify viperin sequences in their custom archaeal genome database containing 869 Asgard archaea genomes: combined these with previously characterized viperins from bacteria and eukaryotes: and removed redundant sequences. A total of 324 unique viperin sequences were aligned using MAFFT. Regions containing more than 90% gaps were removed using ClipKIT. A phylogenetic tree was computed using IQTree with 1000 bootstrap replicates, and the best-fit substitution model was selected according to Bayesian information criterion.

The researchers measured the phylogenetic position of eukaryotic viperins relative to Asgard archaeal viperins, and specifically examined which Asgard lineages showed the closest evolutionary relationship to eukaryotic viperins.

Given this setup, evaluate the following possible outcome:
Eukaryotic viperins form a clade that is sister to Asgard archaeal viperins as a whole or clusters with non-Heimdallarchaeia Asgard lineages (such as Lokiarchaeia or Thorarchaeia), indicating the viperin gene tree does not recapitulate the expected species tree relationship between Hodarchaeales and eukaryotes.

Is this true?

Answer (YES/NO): NO